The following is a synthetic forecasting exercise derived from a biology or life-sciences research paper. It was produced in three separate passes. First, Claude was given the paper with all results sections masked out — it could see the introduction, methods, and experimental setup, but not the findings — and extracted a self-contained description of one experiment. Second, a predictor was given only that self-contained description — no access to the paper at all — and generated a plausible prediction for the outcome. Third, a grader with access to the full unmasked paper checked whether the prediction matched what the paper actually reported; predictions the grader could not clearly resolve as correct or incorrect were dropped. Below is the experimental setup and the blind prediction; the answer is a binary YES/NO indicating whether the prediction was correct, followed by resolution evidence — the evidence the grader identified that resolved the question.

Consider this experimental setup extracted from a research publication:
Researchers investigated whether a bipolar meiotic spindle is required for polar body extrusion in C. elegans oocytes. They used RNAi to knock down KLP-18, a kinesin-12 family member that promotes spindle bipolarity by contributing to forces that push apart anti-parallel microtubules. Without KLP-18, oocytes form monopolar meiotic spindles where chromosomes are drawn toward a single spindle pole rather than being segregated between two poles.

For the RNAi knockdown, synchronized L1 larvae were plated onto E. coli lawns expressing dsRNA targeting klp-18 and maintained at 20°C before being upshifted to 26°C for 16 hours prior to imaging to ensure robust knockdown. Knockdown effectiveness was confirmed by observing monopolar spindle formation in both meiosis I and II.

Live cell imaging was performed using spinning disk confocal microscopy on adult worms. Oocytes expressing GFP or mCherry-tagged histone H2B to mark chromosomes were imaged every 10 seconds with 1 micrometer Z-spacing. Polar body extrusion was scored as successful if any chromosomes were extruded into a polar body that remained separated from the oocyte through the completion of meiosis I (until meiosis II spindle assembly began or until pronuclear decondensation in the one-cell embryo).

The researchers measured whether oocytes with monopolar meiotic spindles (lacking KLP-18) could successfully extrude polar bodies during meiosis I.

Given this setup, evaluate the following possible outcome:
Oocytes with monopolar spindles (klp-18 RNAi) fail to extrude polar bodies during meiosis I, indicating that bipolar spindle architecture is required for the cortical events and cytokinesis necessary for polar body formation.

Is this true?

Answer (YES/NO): NO